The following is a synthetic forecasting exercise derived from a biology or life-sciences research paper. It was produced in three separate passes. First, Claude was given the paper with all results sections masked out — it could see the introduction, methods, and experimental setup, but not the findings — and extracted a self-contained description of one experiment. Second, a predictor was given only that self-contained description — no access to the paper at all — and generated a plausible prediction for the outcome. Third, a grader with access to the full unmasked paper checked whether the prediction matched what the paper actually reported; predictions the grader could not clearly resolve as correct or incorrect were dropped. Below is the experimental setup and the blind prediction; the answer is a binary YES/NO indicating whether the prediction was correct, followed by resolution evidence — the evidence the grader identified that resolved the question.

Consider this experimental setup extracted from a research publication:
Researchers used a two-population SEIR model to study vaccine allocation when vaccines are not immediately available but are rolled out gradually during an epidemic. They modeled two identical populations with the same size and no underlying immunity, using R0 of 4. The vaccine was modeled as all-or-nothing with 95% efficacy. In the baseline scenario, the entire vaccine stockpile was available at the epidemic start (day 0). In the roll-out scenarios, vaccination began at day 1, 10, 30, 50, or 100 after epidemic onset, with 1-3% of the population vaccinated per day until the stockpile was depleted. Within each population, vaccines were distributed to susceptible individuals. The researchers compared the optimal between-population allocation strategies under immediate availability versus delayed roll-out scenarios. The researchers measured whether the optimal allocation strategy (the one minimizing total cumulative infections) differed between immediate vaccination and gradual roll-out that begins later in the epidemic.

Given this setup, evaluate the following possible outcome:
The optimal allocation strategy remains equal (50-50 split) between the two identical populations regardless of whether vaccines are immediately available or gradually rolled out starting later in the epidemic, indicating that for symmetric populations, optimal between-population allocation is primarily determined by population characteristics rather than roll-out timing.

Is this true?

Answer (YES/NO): NO